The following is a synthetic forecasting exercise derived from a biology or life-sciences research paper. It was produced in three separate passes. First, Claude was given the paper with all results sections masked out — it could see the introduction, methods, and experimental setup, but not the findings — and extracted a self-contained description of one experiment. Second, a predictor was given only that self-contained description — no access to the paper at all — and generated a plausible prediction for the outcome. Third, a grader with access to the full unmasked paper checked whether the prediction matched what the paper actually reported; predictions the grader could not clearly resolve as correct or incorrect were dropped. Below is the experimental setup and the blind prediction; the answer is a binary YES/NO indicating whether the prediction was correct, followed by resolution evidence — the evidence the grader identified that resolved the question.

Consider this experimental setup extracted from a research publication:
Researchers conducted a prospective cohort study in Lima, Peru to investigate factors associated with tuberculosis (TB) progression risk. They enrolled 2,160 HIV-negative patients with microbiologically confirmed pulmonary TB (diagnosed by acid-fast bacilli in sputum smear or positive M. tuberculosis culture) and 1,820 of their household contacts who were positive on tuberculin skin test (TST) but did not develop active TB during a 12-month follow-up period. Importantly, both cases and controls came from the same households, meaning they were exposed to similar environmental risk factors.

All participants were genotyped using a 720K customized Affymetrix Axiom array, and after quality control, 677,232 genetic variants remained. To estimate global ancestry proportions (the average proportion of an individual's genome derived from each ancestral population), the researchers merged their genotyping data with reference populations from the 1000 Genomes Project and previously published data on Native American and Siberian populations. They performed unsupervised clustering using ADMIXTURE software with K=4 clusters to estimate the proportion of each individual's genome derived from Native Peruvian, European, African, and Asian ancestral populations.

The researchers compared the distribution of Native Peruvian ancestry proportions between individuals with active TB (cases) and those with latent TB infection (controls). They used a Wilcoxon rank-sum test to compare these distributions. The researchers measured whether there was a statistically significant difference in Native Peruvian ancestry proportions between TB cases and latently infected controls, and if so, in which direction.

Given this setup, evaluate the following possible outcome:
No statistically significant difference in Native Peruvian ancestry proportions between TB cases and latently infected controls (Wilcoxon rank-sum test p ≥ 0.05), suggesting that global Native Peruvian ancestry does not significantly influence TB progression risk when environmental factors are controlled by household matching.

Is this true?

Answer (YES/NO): NO